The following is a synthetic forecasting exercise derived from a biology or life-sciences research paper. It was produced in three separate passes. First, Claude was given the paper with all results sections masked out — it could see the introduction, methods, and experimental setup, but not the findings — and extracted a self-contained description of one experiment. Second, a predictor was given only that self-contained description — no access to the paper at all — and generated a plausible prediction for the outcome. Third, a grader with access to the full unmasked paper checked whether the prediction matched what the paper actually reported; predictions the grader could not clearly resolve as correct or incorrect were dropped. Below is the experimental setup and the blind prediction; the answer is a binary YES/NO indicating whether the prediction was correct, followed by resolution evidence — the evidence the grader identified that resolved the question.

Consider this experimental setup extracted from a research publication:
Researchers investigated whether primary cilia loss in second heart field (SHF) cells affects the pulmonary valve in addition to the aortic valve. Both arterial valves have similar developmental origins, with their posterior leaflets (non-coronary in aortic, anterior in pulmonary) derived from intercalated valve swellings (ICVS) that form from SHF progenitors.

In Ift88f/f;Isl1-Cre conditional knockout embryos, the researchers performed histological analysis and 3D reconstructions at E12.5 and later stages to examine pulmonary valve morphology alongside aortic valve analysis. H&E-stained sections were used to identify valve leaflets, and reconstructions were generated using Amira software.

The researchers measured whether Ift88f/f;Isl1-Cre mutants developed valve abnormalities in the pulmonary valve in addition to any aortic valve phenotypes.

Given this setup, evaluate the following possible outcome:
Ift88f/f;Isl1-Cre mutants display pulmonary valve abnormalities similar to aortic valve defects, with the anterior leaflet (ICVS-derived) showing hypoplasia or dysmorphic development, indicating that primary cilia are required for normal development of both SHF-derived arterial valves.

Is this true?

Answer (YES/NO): NO